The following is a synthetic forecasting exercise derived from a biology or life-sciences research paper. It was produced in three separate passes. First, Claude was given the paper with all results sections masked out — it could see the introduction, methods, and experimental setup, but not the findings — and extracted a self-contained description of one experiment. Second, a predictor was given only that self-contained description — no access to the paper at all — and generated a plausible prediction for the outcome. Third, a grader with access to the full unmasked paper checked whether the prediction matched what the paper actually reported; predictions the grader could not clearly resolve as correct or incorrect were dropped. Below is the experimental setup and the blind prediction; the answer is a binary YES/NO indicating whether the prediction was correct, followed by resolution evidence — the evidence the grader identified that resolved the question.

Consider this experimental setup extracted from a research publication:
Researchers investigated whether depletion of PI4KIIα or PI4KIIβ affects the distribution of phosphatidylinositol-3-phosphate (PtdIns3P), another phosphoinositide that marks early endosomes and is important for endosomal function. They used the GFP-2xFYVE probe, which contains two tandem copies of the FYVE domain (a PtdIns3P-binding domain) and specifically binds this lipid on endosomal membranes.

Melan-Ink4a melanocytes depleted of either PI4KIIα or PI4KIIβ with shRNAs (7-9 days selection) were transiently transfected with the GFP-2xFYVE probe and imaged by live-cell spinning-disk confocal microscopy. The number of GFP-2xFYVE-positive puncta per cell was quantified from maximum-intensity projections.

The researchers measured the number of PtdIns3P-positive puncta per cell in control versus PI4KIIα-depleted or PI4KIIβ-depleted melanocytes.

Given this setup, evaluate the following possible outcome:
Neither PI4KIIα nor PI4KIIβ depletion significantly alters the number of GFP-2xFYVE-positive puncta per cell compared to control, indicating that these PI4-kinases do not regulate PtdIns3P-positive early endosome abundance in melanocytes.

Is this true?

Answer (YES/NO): YES